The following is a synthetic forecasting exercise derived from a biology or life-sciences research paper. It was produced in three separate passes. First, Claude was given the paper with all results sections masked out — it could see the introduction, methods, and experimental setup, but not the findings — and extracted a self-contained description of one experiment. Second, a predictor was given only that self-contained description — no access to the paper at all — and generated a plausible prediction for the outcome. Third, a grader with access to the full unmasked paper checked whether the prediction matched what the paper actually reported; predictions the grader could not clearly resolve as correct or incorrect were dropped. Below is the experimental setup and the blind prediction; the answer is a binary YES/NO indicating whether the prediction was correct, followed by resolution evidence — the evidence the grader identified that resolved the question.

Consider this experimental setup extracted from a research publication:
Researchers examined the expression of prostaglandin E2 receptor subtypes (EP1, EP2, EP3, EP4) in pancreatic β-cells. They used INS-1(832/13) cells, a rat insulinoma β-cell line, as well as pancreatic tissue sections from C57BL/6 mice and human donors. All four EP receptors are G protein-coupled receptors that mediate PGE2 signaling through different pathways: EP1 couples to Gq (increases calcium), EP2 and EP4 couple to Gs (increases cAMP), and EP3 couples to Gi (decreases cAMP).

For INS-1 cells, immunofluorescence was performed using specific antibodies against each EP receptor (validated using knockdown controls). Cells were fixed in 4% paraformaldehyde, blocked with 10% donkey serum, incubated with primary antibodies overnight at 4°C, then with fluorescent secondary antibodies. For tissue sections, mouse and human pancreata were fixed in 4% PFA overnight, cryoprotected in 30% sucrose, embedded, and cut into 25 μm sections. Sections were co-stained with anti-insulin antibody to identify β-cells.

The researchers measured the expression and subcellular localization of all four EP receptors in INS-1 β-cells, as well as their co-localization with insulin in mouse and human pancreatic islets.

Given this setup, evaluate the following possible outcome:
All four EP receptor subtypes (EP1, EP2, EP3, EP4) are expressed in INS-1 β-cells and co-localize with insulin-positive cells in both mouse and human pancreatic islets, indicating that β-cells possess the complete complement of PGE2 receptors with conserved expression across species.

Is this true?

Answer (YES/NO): YES